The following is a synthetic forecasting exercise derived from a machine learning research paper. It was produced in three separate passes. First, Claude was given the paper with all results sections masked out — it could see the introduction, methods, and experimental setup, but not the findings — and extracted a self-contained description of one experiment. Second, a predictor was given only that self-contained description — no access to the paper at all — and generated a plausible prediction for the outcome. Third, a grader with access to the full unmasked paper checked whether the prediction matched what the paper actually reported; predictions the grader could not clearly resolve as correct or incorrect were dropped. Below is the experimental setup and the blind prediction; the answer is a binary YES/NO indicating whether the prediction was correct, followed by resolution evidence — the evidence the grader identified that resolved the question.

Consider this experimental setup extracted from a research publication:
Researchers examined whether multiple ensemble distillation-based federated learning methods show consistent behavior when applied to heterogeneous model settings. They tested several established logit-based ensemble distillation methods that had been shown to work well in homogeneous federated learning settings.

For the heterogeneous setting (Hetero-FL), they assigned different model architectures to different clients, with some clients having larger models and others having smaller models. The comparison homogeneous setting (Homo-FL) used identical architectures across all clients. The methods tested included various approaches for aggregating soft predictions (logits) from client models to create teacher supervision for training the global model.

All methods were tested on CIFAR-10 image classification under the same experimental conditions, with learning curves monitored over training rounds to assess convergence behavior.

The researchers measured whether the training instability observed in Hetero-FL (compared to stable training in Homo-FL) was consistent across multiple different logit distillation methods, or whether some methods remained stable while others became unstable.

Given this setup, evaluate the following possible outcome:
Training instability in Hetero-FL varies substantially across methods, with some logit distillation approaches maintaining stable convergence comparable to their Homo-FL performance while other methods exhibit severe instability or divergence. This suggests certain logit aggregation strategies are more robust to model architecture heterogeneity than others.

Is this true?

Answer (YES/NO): NO